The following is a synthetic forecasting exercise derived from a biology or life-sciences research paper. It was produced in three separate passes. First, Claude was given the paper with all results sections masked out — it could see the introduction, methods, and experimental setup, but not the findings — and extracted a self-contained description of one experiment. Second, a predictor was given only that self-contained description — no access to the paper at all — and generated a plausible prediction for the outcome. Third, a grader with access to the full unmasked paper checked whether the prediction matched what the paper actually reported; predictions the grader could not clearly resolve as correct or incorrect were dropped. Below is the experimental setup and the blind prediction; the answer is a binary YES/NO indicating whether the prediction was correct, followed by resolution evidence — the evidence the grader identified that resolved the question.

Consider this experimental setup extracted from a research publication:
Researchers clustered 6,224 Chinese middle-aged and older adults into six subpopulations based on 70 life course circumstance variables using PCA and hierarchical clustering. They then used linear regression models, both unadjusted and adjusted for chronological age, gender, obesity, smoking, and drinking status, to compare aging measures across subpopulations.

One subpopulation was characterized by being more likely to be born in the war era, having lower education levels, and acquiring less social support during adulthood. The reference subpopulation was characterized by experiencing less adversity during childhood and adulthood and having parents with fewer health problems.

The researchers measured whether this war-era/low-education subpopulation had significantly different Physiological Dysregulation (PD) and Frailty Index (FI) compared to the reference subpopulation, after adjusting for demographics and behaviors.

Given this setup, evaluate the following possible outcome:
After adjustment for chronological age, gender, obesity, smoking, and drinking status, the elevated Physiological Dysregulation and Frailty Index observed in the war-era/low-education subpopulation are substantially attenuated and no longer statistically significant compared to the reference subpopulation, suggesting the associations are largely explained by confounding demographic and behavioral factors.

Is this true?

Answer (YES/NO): NO